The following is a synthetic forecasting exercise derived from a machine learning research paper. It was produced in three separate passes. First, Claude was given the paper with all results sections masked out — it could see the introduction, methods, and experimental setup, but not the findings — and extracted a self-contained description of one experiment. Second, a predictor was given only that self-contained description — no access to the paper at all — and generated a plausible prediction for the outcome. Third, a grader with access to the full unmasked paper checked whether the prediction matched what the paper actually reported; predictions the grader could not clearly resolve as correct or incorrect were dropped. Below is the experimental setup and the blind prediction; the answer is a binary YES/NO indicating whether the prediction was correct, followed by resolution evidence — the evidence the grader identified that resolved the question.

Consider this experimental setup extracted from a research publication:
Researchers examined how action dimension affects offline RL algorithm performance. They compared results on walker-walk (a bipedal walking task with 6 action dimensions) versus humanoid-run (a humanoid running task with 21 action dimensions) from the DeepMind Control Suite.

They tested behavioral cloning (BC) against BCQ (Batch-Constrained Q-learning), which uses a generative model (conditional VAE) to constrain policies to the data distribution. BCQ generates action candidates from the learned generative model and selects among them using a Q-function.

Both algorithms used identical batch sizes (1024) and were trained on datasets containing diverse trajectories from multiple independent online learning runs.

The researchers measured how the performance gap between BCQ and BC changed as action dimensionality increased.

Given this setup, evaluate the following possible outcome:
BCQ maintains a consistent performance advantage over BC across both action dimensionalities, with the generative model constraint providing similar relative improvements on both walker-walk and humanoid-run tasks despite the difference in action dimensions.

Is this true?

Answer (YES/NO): NO